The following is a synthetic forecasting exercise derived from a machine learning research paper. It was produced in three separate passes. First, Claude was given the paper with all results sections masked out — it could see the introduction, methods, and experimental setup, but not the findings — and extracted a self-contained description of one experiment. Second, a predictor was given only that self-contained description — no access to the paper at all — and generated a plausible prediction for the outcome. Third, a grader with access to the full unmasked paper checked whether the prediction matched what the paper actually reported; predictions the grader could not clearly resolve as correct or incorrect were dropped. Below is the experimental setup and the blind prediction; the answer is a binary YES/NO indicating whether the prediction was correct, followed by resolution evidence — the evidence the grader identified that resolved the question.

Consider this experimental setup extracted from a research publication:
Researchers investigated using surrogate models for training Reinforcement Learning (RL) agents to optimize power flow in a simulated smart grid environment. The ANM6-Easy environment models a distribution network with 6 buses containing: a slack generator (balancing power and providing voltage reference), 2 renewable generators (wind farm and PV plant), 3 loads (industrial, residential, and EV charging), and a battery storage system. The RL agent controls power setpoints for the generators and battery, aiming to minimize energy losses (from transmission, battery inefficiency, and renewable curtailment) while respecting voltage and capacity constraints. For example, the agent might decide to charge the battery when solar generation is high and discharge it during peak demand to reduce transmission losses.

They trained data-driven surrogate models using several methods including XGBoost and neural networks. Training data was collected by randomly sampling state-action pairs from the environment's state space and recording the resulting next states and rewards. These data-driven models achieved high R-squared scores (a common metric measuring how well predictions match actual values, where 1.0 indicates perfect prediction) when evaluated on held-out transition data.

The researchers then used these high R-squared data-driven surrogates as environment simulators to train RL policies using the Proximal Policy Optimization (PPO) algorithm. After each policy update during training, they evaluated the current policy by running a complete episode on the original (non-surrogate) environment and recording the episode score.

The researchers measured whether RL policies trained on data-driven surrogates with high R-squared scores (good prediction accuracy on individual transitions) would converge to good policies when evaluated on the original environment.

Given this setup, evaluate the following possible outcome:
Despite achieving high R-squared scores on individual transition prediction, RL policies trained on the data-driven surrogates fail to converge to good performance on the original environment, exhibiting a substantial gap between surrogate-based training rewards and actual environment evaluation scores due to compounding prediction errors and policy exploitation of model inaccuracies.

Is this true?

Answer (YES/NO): YES